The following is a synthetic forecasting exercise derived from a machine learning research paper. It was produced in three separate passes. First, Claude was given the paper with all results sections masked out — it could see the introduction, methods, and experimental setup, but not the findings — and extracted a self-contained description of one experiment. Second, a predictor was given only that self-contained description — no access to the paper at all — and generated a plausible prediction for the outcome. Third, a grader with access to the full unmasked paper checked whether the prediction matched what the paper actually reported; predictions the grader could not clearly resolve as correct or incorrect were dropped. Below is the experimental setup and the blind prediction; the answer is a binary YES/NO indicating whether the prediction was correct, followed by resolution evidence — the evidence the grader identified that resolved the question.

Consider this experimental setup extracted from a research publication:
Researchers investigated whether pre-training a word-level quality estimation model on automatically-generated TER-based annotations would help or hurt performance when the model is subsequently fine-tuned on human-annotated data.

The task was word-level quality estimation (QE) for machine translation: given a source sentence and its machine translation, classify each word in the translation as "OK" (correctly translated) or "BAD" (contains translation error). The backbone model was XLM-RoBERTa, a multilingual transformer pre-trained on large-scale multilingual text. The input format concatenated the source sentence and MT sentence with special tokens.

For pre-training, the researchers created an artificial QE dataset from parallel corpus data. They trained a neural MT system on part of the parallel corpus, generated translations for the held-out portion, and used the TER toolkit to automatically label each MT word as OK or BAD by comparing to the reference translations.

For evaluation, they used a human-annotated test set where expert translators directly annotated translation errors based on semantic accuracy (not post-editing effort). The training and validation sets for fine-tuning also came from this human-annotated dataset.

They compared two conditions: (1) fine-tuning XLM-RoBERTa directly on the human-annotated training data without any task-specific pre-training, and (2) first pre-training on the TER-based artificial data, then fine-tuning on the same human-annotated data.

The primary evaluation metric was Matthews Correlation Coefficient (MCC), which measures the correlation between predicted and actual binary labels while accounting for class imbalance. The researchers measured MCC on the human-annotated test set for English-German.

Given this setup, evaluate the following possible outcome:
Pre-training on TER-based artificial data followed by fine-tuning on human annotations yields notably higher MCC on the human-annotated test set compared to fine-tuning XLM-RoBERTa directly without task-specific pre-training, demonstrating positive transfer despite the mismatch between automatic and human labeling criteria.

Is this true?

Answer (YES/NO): NO